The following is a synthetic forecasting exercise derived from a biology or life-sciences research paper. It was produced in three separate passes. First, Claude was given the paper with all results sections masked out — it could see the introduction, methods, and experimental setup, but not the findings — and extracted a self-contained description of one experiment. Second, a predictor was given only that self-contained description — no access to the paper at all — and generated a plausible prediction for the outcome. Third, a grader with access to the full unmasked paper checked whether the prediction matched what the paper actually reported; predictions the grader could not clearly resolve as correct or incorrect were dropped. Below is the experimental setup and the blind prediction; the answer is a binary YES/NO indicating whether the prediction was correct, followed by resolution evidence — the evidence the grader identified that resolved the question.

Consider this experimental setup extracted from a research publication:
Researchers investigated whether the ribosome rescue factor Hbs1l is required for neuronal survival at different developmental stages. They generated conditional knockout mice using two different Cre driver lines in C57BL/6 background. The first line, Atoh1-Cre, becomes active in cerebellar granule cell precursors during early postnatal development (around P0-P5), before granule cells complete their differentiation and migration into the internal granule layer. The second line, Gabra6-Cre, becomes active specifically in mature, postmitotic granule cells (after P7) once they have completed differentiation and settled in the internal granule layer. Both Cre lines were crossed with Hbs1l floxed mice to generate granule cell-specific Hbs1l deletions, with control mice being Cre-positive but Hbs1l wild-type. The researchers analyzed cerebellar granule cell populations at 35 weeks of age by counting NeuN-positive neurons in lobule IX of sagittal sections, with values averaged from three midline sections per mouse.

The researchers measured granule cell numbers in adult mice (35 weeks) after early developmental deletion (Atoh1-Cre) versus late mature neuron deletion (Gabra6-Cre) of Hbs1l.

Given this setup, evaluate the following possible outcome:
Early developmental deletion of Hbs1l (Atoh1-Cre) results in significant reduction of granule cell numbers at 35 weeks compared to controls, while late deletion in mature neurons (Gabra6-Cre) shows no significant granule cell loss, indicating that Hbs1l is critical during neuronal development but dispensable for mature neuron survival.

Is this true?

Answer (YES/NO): NO